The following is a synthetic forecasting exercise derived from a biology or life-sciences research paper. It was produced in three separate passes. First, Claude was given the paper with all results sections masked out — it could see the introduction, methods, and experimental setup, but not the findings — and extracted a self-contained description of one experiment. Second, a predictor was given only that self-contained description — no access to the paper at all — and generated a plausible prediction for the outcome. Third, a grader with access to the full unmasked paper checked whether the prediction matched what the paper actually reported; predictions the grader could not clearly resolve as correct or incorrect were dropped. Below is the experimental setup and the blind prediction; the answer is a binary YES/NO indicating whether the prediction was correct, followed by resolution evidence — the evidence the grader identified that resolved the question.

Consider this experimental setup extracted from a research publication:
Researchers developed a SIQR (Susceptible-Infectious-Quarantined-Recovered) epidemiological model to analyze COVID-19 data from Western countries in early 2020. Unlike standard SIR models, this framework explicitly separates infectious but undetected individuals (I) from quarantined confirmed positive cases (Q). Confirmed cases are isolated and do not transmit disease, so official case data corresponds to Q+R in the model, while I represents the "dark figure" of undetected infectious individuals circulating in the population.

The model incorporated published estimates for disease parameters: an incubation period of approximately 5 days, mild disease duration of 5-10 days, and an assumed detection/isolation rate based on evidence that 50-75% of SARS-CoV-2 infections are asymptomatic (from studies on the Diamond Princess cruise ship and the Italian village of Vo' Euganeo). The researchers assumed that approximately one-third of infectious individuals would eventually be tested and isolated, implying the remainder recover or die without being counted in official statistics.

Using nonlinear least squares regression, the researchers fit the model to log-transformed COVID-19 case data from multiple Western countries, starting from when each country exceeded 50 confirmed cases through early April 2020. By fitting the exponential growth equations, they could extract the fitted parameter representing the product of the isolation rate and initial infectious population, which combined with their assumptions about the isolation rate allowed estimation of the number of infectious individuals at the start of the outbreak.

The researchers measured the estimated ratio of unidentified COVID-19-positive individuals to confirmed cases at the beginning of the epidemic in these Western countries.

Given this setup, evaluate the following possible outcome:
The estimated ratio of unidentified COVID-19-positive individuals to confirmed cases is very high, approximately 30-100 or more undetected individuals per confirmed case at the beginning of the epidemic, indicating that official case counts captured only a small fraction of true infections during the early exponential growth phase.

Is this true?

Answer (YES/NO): NO